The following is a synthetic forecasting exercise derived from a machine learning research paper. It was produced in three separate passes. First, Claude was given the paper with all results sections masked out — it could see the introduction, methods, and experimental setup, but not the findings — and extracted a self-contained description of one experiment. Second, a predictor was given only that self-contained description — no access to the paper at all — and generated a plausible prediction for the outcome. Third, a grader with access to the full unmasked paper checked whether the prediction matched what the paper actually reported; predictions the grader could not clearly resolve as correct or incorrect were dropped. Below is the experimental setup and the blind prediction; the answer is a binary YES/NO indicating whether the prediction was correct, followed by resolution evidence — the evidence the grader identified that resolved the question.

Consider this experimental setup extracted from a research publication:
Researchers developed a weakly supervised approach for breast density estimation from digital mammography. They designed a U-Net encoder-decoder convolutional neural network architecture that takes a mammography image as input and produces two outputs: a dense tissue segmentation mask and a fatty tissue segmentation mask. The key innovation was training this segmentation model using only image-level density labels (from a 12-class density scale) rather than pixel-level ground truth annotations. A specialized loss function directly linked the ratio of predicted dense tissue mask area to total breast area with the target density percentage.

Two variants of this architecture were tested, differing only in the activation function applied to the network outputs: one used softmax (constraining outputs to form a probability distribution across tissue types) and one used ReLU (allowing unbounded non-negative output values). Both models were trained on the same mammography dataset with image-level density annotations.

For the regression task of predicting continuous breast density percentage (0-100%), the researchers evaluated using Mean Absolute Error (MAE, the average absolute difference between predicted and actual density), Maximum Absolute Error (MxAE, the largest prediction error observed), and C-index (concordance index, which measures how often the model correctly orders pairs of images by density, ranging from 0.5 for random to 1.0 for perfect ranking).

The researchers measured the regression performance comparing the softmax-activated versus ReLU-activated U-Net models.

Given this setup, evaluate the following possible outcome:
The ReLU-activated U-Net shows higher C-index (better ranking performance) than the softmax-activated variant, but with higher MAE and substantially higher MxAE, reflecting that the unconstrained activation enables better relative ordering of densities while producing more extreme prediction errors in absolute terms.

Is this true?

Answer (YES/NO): NO